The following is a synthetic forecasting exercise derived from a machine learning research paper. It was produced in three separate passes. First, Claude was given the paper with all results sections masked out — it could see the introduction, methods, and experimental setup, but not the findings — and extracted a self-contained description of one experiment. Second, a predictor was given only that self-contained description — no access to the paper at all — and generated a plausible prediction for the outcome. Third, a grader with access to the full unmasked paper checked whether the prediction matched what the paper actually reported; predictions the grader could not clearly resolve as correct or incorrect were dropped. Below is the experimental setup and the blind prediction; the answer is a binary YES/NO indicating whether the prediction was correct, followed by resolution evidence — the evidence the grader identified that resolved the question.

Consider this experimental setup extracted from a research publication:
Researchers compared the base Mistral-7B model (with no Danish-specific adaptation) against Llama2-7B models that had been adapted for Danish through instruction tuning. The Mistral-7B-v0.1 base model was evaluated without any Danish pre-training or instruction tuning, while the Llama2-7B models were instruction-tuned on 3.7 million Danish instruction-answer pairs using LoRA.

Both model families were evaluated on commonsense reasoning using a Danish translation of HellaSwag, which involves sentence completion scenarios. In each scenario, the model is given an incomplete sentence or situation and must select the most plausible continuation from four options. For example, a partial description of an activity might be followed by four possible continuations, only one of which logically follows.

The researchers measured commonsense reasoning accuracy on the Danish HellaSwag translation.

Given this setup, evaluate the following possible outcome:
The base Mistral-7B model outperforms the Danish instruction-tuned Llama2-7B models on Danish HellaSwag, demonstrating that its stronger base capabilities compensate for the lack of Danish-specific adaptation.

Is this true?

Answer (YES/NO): YES